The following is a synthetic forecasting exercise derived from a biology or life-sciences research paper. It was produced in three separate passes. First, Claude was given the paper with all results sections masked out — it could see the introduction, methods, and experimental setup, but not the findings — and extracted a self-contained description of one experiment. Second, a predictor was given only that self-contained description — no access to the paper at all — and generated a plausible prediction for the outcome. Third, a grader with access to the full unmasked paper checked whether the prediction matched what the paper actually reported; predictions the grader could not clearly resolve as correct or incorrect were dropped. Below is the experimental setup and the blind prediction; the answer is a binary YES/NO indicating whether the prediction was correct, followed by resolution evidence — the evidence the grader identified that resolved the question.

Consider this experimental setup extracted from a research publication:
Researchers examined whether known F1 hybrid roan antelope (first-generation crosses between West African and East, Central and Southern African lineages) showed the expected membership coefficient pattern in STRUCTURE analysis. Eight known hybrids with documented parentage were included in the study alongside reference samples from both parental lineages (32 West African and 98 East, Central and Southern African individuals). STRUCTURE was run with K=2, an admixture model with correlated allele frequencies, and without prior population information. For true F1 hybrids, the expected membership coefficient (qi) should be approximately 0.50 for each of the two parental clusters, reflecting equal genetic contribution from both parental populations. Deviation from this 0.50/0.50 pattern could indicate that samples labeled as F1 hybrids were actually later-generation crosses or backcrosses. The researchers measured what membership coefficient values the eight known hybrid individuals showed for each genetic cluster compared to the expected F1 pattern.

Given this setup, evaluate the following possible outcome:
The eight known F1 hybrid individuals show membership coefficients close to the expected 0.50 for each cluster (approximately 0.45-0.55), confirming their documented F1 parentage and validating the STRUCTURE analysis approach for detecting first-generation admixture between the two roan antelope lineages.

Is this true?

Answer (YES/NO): NO